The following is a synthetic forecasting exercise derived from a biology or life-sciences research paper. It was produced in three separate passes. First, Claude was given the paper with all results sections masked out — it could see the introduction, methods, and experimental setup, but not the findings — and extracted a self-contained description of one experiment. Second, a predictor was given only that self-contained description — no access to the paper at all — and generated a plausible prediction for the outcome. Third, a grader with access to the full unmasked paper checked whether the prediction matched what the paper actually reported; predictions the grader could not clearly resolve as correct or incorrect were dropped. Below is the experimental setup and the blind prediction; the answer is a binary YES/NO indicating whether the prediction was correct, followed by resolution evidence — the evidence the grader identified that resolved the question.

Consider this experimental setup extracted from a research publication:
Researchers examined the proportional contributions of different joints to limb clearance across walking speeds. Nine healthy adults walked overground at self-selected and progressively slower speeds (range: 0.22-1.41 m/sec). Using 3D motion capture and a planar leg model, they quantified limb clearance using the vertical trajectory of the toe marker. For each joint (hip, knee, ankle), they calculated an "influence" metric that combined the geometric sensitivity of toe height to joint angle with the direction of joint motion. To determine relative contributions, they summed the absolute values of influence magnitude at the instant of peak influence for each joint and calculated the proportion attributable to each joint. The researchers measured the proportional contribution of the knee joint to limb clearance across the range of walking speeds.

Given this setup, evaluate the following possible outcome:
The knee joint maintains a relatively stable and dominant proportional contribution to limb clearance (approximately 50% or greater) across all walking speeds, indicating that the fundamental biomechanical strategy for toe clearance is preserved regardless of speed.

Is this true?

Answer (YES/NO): NO